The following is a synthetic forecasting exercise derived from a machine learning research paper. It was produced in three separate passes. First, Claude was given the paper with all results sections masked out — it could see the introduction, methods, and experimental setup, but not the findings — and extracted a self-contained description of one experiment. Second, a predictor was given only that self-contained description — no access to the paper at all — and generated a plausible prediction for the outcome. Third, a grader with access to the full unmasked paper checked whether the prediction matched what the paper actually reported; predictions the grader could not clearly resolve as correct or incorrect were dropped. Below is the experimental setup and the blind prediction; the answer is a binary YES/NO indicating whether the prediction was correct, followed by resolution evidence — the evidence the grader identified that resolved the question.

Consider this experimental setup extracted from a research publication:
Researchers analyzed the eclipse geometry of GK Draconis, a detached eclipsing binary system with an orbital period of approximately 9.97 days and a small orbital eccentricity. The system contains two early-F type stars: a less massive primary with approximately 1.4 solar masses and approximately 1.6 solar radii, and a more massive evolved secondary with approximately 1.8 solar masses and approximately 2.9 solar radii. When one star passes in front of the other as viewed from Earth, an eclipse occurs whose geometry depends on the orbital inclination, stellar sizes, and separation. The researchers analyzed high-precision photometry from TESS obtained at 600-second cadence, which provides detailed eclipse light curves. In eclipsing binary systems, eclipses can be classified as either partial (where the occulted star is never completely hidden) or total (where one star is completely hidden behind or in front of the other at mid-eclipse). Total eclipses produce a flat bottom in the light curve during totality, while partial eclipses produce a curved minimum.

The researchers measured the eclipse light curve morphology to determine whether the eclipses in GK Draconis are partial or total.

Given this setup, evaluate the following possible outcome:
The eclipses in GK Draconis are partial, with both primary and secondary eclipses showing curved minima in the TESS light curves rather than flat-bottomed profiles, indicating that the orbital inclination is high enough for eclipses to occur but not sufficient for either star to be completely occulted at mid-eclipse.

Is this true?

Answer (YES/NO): NO